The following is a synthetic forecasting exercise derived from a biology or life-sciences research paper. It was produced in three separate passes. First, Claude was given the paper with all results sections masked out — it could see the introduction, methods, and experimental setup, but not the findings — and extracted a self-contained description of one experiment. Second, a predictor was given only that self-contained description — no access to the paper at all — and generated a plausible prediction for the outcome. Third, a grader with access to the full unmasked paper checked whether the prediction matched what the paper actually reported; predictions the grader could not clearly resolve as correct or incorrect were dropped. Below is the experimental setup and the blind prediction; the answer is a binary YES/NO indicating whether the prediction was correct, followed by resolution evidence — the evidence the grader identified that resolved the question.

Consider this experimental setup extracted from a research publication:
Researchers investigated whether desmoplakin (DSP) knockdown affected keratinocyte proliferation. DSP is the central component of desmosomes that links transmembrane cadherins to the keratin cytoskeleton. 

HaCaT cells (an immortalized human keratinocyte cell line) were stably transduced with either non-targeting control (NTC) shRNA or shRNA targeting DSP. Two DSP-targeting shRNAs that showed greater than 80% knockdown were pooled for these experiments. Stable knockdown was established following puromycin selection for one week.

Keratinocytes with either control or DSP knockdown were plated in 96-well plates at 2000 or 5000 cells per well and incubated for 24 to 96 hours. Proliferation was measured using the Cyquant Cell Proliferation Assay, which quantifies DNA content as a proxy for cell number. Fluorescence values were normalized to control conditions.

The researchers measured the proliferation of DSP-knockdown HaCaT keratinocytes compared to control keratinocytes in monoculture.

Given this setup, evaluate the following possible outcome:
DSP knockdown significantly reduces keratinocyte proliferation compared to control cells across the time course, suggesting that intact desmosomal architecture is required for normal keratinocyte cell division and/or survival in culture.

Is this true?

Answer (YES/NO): NO